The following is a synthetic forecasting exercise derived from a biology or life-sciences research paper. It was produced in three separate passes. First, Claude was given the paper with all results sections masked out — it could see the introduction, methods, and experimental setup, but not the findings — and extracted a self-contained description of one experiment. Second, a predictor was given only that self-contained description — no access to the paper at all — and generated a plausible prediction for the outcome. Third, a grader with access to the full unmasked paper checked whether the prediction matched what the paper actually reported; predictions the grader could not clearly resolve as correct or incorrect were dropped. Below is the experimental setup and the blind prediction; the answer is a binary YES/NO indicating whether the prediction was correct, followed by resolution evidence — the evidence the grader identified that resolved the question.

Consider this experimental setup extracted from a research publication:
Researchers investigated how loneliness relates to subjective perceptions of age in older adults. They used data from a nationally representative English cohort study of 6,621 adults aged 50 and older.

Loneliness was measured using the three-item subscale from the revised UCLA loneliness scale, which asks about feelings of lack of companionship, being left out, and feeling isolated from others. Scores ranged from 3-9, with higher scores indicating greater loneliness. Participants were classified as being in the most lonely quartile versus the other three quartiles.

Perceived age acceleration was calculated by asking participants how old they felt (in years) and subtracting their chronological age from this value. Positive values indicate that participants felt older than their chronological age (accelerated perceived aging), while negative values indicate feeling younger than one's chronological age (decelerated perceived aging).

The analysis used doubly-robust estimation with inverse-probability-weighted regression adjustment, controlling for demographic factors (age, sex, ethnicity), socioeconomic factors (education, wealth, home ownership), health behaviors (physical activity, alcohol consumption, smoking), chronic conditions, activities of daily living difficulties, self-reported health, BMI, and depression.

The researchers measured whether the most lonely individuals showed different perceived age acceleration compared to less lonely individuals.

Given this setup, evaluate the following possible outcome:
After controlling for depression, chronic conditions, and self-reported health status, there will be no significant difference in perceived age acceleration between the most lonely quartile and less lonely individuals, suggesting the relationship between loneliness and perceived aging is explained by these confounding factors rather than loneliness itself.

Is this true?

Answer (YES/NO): NO